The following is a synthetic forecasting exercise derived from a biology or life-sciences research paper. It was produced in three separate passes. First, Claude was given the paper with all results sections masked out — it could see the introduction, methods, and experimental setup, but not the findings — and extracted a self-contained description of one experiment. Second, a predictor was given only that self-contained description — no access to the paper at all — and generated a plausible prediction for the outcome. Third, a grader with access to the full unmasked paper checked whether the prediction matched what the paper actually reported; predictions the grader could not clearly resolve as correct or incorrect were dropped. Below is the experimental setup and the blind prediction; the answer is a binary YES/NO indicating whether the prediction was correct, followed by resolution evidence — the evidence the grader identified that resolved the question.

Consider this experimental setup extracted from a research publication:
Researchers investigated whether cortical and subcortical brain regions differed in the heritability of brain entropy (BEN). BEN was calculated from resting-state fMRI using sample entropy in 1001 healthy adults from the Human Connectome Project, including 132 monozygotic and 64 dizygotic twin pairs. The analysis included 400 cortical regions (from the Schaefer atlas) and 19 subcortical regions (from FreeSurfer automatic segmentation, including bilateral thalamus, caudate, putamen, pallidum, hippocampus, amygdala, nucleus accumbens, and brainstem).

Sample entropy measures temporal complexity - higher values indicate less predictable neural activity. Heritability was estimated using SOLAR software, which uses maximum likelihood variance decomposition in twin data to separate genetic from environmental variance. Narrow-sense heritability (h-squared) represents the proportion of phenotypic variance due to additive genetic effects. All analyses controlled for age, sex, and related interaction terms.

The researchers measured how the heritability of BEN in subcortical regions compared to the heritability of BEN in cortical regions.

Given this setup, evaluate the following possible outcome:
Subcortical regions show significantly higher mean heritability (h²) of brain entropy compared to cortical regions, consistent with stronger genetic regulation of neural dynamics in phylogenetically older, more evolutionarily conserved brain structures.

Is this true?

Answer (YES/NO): NO